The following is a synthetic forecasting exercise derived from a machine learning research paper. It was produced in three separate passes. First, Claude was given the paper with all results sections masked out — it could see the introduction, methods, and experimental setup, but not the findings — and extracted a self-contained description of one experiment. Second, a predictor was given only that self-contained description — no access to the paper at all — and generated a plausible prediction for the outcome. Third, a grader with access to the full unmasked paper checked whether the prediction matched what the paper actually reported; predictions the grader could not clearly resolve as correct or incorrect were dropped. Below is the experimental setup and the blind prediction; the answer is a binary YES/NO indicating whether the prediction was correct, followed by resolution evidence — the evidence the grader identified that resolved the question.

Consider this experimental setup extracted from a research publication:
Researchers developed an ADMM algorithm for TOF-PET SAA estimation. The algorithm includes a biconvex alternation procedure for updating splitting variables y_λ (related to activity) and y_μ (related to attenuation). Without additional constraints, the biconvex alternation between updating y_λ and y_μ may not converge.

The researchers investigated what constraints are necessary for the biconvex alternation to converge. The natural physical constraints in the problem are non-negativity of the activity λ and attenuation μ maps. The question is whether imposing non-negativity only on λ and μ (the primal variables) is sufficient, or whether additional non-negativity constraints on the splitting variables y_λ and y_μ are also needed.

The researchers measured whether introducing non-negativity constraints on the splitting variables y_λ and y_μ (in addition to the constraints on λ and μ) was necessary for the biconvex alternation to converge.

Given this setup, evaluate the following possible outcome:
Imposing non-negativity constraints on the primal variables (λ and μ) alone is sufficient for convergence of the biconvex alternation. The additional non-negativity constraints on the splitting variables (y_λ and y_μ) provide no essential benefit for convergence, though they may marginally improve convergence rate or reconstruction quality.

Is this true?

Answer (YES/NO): NO